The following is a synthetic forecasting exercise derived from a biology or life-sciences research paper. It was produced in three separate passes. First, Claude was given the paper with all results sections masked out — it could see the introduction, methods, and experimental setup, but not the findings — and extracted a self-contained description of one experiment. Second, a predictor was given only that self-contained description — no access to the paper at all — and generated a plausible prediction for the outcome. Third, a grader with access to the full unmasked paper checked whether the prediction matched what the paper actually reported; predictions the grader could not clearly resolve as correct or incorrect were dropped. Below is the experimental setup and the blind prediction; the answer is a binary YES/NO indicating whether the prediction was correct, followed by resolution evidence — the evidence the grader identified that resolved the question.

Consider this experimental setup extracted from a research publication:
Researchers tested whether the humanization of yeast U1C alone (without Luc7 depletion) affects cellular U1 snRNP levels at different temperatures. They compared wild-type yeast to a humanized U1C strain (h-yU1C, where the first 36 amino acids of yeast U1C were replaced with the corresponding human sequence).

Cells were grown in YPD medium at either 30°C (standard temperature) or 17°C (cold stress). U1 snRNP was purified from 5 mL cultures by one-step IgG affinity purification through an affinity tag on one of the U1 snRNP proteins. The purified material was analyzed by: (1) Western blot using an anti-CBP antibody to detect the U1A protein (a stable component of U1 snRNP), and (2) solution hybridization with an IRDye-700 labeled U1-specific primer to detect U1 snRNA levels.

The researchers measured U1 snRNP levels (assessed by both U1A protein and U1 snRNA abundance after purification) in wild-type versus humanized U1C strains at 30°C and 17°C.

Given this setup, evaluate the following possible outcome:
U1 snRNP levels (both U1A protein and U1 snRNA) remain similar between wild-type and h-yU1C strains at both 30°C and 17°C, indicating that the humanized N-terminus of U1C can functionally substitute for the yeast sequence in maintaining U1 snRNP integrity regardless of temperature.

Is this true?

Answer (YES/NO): YES